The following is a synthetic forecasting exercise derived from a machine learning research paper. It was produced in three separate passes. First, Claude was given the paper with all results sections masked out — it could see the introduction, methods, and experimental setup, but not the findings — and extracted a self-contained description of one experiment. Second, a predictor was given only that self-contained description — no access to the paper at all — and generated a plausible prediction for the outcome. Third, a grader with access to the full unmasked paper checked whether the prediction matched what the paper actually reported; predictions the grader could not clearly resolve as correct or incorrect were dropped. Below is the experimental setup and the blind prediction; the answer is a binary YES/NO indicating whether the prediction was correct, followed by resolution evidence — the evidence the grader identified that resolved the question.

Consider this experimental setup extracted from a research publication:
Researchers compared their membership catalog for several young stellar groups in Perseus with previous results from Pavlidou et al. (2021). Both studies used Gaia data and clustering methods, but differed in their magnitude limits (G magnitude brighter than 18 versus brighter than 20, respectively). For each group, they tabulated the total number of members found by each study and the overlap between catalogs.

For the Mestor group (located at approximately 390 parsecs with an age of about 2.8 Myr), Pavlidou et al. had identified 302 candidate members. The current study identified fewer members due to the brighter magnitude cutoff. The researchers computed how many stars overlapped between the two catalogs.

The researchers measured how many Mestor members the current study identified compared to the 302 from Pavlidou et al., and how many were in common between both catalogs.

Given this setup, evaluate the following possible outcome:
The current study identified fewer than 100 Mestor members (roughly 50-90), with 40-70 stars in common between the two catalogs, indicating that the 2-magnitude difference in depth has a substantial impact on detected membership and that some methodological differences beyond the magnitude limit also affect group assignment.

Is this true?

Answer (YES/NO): NO